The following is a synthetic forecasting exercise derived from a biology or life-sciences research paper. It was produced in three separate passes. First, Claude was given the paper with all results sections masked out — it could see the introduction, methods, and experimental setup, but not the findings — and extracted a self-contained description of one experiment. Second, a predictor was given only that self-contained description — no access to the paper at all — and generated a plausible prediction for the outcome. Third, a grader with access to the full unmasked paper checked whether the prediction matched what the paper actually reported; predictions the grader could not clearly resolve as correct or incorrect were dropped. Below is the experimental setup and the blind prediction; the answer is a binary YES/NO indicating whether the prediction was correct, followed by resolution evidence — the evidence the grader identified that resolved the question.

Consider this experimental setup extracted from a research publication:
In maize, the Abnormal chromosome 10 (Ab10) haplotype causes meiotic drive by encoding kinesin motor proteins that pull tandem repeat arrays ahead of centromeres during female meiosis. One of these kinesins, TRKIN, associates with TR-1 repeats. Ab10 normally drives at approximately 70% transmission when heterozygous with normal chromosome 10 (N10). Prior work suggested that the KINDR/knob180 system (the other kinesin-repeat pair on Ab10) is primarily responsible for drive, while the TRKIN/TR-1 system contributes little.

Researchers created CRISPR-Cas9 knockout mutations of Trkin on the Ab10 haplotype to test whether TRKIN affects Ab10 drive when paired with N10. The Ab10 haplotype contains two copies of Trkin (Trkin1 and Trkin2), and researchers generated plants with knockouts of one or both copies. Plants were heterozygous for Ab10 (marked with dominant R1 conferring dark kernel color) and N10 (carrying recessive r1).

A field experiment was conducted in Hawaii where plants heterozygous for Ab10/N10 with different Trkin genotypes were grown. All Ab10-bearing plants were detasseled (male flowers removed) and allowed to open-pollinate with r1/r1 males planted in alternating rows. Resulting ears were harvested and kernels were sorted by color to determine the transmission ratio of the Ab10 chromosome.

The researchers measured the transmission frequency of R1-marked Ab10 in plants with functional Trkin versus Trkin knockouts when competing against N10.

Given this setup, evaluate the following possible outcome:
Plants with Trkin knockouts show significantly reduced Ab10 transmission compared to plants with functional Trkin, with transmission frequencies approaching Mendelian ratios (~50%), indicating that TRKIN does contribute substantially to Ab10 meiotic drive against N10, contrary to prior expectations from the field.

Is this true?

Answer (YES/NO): NO